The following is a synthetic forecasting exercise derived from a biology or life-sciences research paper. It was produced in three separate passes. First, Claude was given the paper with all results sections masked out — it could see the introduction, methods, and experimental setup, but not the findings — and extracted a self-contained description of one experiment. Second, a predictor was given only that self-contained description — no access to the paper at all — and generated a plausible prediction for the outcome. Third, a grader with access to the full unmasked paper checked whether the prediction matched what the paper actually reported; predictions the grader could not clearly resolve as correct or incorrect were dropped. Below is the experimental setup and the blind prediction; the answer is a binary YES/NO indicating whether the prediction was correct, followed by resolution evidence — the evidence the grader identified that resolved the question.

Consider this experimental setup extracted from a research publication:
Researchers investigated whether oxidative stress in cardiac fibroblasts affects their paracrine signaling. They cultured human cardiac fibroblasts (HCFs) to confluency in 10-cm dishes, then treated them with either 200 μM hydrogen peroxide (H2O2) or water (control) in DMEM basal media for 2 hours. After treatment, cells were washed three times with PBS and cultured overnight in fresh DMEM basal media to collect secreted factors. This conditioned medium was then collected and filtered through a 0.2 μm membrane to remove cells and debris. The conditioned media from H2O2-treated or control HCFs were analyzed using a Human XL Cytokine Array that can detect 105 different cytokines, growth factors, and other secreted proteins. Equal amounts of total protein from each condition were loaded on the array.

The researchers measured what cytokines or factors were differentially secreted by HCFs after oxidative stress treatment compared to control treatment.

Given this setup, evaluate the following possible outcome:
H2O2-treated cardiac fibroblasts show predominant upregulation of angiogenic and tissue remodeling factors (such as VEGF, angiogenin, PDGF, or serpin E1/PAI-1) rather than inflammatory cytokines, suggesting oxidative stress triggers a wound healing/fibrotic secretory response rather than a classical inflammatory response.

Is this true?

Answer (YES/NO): NO